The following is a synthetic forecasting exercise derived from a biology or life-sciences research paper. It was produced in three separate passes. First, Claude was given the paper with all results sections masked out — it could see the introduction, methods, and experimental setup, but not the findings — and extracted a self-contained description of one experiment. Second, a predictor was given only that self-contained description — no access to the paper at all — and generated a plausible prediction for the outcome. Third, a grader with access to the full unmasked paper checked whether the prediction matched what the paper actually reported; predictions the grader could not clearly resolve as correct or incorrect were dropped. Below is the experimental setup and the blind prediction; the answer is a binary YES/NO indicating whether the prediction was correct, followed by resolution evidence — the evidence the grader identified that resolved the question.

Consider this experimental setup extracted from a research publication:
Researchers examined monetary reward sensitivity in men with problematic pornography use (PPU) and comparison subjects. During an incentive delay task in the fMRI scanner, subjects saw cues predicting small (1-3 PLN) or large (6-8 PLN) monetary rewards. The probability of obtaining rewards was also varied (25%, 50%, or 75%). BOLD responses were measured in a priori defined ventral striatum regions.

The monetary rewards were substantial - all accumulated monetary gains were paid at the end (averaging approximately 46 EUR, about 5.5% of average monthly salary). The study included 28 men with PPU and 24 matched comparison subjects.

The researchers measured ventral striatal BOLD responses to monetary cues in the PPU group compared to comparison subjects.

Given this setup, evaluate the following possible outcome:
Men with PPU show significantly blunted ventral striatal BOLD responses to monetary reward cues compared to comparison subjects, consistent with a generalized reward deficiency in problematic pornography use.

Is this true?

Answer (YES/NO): NO